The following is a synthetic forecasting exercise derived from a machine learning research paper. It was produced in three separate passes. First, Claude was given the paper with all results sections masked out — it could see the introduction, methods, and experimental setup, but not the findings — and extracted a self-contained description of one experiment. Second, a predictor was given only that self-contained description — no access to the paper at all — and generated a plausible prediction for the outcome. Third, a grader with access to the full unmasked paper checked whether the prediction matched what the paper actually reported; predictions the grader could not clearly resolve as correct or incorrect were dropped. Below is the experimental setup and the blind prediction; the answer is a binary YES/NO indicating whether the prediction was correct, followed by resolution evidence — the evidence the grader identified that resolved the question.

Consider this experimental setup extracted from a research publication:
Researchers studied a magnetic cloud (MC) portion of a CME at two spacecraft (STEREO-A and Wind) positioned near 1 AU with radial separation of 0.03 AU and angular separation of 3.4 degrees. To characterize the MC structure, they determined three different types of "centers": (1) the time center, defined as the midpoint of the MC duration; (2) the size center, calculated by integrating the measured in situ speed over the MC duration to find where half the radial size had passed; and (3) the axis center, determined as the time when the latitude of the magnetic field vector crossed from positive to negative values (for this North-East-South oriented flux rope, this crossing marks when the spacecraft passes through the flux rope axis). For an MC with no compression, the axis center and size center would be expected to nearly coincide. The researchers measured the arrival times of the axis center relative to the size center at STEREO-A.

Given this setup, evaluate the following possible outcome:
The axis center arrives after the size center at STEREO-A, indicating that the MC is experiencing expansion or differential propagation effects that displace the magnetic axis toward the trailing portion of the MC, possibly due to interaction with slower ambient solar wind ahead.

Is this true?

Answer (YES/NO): NO